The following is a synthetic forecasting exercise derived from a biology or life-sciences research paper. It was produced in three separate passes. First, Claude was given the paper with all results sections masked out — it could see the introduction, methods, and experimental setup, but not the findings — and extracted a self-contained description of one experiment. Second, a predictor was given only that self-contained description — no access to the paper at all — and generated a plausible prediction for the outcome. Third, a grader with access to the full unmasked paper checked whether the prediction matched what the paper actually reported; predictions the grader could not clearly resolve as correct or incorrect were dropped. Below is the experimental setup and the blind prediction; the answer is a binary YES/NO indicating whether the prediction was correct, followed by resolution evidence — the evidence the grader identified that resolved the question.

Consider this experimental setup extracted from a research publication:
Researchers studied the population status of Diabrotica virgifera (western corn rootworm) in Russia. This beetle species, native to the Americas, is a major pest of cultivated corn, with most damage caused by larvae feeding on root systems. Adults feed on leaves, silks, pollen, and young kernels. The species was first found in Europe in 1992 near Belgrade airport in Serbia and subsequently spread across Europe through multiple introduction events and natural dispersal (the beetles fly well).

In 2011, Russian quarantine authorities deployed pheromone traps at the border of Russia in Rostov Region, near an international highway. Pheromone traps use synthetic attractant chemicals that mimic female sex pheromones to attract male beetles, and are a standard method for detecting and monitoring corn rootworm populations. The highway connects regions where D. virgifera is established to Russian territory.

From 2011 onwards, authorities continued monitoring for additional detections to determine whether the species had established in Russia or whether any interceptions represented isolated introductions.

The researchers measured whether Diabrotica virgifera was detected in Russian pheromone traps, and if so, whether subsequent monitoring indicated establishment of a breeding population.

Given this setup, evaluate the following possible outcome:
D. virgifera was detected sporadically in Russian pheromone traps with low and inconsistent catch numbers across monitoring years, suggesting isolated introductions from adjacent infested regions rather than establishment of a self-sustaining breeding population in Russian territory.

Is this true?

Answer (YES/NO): NO